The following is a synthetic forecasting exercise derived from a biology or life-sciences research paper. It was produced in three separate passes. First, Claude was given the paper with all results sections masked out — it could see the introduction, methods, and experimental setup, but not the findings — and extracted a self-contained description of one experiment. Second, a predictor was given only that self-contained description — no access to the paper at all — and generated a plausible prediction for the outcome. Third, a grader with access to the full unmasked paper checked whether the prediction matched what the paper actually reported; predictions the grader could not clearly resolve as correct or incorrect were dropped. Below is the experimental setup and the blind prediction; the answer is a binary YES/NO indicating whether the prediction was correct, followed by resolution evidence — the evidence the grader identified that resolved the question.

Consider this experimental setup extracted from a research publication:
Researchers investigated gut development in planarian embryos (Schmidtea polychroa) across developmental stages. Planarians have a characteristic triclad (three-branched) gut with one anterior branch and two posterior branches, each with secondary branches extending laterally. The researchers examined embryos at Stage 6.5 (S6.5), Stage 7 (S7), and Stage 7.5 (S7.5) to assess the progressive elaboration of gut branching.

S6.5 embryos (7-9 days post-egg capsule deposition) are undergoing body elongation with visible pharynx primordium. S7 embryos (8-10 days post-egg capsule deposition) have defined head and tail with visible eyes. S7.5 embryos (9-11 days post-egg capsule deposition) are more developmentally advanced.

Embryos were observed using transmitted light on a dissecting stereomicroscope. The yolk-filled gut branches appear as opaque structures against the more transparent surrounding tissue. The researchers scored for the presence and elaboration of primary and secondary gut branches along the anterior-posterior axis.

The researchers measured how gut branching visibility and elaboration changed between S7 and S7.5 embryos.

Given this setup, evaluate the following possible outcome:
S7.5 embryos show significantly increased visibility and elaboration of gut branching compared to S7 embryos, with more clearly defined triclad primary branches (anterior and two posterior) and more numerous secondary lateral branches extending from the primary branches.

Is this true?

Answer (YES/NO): NO